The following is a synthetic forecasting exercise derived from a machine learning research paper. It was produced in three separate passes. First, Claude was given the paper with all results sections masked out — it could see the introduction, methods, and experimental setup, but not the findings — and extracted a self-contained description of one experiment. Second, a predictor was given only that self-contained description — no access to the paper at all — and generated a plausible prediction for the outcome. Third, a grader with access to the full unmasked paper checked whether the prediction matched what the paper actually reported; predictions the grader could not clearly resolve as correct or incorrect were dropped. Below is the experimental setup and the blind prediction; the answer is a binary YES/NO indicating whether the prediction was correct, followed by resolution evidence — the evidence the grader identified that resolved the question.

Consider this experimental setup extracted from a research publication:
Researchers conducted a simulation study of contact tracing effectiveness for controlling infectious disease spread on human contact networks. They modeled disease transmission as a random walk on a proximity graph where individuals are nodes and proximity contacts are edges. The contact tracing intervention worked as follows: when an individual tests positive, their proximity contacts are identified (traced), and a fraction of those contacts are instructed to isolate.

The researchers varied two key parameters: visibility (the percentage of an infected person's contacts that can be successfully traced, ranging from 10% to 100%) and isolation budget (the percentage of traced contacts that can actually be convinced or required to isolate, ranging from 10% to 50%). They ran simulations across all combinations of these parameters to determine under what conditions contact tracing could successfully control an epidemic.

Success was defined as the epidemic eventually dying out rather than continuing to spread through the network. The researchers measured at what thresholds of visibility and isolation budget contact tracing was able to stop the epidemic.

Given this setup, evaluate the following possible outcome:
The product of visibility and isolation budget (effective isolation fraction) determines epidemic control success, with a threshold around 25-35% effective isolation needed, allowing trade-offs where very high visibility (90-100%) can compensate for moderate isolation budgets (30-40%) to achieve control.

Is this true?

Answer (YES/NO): NO